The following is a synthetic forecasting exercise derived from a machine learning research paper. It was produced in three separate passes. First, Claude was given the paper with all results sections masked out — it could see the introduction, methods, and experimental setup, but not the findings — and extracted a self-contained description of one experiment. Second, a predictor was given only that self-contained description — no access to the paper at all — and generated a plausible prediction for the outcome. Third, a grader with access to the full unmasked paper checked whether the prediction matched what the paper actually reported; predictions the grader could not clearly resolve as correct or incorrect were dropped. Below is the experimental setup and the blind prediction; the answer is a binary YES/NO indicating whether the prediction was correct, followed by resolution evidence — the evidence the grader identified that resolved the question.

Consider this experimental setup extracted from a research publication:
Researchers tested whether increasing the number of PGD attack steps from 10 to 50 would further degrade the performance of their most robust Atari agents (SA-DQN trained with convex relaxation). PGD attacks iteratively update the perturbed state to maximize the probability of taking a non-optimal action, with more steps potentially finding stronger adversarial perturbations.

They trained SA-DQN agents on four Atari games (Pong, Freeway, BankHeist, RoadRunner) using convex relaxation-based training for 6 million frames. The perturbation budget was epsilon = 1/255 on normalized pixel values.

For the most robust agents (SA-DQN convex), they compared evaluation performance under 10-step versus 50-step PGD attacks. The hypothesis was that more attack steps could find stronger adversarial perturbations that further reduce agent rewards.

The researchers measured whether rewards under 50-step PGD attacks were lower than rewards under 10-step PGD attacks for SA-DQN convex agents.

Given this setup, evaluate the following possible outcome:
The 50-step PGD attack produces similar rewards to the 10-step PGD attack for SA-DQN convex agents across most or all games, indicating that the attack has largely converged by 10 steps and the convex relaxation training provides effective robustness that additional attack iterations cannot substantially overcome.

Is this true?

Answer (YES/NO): YES